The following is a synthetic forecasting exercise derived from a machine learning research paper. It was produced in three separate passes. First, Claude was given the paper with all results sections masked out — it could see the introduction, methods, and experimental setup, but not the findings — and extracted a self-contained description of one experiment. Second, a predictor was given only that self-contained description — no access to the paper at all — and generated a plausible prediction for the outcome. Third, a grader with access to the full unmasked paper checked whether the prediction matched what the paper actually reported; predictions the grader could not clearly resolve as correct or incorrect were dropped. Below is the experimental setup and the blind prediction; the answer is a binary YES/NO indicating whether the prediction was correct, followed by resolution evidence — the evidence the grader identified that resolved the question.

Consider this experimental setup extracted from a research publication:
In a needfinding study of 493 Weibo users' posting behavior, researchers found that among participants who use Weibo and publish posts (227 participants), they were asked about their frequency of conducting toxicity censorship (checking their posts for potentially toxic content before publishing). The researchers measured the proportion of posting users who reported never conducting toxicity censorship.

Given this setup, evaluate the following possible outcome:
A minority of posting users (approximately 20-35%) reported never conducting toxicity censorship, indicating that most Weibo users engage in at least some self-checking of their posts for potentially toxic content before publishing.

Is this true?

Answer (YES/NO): NO